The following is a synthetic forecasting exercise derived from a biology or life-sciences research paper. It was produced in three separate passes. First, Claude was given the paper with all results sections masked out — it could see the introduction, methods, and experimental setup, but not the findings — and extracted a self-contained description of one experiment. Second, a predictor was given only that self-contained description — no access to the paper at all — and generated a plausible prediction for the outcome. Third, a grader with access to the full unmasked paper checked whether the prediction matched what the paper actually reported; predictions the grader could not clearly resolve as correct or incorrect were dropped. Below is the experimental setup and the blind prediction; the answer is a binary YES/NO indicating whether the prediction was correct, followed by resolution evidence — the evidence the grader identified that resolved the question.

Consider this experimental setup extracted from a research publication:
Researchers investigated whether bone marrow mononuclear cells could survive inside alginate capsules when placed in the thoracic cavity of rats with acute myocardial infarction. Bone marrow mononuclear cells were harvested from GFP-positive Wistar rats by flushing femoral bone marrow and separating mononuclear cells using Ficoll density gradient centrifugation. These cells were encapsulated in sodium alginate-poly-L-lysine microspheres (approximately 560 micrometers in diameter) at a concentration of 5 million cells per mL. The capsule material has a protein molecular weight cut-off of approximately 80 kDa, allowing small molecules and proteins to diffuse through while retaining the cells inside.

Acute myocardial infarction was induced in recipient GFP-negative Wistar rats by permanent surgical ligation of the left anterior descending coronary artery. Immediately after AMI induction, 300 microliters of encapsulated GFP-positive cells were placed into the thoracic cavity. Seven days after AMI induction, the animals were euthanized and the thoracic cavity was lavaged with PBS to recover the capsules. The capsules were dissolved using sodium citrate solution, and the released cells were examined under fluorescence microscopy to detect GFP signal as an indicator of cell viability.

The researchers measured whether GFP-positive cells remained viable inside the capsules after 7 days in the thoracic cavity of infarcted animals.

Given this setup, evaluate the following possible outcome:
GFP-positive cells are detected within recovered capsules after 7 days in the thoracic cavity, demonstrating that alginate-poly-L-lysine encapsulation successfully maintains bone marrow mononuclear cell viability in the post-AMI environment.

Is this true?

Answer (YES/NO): YES